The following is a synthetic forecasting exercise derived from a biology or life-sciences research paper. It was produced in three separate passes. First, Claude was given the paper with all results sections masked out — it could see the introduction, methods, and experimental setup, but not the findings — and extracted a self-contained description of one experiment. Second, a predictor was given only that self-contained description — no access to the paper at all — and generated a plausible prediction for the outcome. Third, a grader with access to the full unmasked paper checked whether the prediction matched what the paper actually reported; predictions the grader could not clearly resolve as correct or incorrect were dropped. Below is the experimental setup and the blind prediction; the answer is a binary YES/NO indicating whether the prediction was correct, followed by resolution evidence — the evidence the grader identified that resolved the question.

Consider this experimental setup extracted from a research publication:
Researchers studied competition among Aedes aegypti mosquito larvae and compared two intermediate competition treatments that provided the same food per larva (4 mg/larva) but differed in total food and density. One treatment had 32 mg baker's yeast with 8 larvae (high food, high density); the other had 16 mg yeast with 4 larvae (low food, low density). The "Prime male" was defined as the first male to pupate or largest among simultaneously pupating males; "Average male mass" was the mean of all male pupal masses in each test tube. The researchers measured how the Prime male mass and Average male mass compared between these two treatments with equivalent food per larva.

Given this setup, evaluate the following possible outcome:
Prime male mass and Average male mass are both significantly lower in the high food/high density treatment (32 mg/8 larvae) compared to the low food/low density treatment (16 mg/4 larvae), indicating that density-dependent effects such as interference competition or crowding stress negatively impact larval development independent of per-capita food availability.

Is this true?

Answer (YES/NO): NO